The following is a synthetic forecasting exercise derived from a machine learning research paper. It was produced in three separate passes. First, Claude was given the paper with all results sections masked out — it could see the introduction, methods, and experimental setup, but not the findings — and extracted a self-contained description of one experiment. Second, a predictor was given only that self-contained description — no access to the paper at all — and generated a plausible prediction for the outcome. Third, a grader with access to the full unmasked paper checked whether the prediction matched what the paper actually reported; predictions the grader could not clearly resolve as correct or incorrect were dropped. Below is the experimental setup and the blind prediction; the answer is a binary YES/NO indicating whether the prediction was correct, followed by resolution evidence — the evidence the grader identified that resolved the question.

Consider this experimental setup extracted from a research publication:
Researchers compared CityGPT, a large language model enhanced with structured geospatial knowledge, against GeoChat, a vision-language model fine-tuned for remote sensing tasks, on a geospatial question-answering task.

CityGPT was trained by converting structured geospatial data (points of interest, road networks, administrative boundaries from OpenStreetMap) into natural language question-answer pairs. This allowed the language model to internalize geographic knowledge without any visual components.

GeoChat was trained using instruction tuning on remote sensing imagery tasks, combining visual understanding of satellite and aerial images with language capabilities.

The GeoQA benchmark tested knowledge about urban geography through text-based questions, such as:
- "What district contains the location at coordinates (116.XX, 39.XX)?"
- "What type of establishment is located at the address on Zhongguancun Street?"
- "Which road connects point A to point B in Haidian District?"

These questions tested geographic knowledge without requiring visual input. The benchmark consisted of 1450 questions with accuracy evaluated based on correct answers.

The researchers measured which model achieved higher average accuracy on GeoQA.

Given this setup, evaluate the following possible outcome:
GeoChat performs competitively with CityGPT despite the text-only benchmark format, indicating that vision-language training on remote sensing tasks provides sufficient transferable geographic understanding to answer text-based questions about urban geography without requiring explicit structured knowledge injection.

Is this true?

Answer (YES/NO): NO